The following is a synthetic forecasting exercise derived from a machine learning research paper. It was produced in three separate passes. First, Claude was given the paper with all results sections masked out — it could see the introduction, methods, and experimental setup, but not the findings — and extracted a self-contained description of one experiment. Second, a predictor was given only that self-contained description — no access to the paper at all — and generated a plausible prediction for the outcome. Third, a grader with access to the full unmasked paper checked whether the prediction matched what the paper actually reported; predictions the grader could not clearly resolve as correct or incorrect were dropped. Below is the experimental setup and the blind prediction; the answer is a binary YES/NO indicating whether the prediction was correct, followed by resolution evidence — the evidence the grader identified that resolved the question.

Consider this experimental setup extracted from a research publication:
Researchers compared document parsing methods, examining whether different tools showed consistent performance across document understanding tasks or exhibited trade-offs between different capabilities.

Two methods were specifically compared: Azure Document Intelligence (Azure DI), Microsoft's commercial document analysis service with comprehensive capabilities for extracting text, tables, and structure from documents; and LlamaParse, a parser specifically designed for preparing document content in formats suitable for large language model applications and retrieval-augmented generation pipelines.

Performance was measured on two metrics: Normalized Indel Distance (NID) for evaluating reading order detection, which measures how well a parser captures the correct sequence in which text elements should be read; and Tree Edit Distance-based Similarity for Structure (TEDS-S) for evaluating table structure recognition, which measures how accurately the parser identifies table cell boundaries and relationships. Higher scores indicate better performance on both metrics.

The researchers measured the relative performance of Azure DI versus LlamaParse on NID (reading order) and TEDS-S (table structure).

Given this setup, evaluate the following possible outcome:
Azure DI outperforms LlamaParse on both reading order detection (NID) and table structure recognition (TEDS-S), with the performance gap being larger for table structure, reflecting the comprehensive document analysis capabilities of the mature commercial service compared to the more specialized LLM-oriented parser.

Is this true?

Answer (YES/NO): NO